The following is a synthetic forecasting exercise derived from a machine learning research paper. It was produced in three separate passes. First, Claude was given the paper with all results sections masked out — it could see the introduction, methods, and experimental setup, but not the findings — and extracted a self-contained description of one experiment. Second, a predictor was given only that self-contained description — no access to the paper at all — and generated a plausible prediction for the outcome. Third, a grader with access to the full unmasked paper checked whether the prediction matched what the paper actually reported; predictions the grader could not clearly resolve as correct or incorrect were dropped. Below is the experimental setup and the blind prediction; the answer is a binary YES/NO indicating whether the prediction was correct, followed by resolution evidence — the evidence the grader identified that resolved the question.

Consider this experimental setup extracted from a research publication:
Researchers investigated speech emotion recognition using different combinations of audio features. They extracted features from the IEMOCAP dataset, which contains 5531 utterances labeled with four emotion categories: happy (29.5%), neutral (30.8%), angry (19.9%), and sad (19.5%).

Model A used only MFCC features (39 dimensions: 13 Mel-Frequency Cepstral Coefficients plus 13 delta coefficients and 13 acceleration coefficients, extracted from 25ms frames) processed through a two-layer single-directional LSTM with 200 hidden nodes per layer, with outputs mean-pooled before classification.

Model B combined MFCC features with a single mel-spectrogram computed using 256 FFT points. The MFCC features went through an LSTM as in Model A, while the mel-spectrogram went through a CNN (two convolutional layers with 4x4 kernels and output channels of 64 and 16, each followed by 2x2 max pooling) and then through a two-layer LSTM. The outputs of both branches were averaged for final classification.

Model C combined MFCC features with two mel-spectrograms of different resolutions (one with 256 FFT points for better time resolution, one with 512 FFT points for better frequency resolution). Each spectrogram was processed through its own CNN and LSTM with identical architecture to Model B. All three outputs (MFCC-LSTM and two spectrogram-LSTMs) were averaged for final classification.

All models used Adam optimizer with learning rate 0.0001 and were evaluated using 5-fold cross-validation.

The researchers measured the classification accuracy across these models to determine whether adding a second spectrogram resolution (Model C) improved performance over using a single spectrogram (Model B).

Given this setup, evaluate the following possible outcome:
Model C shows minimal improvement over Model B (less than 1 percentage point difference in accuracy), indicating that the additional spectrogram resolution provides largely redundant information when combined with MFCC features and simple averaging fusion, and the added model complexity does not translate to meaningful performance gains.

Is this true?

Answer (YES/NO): NO